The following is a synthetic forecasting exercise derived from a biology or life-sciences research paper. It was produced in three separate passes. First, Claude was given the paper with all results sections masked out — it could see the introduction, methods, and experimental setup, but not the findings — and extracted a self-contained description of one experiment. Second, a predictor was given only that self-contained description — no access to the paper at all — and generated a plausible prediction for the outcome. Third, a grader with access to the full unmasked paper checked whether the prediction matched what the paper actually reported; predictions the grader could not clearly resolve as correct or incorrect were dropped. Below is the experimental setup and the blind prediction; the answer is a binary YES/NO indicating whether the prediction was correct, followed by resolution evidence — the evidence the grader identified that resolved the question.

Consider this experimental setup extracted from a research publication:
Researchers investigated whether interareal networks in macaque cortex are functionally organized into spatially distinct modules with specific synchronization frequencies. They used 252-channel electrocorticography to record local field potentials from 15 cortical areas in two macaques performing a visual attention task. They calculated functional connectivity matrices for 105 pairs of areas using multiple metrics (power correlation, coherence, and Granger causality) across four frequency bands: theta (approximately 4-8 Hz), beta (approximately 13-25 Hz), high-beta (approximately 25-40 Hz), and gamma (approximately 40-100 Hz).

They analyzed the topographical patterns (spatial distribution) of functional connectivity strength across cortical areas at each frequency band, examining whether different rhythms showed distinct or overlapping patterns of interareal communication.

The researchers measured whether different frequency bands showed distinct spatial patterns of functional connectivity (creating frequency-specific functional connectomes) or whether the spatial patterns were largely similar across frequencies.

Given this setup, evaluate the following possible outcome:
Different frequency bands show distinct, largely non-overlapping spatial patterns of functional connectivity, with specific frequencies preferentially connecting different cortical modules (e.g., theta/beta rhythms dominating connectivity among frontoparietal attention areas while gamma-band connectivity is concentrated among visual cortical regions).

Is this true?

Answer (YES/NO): NO